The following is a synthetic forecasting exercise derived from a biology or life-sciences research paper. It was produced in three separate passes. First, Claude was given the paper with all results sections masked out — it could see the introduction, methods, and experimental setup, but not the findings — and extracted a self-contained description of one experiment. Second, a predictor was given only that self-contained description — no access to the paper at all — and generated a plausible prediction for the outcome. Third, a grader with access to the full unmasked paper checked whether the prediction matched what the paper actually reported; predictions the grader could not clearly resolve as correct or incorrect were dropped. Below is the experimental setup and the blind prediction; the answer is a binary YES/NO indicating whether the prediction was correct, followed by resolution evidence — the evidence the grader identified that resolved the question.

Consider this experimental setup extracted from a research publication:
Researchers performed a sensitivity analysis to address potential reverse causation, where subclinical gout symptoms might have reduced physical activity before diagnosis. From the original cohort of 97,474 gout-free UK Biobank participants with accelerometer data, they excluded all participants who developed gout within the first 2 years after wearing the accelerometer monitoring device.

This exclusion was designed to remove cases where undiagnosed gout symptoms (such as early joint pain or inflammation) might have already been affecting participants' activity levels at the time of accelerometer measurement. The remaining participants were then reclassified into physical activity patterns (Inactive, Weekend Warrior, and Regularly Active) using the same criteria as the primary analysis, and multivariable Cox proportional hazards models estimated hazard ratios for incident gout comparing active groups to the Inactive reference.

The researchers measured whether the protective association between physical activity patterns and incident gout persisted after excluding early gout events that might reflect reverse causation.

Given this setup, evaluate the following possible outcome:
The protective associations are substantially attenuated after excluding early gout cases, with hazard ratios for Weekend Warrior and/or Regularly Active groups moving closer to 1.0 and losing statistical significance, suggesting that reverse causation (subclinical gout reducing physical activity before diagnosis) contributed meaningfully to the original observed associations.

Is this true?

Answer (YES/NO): NO